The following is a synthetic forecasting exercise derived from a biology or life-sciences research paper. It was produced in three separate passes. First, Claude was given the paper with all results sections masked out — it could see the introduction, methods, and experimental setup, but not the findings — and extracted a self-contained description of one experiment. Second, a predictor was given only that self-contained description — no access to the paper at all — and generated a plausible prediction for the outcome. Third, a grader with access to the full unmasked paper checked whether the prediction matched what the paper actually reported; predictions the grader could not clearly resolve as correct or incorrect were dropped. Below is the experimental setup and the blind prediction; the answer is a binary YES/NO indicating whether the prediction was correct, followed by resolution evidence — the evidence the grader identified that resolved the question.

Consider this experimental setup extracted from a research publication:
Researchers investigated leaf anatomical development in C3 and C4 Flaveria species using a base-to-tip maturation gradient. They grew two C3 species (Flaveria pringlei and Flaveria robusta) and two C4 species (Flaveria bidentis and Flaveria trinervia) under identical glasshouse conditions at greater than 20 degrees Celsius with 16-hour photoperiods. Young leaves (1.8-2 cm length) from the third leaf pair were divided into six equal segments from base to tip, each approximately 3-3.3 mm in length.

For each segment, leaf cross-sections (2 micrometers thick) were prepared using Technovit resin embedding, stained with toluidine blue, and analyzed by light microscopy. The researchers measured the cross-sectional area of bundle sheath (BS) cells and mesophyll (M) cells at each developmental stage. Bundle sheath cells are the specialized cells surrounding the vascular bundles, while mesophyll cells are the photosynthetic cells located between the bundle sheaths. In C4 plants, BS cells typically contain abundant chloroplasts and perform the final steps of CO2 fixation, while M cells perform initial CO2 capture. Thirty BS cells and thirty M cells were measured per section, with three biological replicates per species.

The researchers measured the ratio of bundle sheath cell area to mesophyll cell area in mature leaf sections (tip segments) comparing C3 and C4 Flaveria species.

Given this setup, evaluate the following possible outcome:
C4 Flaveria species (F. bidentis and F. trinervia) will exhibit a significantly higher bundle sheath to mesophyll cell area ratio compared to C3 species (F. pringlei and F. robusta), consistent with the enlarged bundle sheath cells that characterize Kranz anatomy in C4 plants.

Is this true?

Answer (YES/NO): NO